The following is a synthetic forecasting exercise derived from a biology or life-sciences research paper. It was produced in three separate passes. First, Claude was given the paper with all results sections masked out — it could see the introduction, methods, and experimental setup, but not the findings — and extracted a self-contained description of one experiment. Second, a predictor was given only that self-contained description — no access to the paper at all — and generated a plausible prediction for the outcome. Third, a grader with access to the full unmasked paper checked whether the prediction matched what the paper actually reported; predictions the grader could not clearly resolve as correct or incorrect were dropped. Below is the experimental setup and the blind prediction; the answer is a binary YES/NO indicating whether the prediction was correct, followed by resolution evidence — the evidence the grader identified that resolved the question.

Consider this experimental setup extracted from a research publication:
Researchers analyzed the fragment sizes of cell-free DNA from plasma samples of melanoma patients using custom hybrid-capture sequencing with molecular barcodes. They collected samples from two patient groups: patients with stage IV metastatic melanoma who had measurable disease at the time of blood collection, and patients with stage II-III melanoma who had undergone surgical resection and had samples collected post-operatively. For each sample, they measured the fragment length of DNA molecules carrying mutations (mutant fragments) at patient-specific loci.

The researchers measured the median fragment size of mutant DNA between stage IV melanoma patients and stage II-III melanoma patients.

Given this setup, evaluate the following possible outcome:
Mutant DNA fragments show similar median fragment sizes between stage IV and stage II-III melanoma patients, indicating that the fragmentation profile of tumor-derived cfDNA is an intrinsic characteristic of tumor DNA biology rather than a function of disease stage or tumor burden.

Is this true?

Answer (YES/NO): NO